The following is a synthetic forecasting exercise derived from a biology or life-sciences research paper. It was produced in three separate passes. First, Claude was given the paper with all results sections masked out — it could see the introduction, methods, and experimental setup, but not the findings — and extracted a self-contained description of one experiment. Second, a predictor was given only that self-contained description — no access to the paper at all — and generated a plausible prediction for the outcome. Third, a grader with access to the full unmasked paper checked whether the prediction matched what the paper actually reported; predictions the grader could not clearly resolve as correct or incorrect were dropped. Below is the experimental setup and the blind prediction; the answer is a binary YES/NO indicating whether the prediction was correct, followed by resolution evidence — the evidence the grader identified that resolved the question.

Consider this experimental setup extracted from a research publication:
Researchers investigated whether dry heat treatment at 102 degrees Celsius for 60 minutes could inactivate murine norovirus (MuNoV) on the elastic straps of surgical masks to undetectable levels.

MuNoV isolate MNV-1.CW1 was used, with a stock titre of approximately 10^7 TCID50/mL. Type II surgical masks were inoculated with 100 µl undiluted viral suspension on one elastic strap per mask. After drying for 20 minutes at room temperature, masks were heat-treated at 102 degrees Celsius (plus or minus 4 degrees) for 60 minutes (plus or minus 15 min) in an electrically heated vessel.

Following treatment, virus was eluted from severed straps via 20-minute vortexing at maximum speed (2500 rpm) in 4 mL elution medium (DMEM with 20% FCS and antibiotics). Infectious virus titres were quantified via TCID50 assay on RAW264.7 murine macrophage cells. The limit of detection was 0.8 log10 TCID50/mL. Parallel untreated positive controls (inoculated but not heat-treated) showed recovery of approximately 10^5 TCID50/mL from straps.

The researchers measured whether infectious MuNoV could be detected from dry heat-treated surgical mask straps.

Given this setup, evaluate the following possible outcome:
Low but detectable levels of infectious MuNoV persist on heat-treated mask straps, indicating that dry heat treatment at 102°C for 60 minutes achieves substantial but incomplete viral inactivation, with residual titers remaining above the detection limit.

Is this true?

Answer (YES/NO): NO